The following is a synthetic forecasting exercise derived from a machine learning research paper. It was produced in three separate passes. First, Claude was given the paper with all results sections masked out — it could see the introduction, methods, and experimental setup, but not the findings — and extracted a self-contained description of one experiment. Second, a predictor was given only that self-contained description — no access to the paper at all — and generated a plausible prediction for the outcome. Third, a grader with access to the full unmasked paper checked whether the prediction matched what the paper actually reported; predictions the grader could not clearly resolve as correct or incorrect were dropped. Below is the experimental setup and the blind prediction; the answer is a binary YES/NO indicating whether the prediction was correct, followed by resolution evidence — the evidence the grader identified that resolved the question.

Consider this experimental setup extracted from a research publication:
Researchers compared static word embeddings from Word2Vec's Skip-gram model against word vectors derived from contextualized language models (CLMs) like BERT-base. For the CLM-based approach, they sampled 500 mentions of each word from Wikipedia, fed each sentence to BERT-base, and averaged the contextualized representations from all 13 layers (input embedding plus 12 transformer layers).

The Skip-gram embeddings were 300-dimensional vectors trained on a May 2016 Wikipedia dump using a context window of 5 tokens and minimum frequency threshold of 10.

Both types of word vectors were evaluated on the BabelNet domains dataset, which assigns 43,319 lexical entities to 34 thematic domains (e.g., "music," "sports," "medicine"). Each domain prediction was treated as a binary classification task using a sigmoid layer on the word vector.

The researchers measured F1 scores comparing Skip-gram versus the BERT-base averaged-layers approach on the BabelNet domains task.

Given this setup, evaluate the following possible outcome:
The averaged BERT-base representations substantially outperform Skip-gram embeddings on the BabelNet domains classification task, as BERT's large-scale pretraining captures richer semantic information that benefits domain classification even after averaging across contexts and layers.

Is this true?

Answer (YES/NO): NO